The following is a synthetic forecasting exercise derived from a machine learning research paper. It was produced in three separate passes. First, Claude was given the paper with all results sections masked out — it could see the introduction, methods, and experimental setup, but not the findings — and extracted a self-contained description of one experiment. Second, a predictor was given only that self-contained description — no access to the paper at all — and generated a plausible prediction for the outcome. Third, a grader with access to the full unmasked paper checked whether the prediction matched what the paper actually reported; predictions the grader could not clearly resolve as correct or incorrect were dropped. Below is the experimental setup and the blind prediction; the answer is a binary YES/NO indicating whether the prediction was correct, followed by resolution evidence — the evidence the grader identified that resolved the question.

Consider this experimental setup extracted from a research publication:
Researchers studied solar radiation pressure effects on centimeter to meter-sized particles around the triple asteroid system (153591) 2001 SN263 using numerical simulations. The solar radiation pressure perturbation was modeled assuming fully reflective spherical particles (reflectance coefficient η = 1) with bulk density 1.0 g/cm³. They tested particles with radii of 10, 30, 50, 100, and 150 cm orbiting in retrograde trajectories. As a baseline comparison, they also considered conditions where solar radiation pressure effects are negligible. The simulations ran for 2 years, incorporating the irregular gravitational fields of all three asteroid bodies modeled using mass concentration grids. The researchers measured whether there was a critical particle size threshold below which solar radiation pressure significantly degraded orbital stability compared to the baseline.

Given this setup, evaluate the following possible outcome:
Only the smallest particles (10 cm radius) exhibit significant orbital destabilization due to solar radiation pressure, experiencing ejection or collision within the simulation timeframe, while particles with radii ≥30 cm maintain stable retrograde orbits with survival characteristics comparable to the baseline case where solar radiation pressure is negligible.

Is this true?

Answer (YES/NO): NO